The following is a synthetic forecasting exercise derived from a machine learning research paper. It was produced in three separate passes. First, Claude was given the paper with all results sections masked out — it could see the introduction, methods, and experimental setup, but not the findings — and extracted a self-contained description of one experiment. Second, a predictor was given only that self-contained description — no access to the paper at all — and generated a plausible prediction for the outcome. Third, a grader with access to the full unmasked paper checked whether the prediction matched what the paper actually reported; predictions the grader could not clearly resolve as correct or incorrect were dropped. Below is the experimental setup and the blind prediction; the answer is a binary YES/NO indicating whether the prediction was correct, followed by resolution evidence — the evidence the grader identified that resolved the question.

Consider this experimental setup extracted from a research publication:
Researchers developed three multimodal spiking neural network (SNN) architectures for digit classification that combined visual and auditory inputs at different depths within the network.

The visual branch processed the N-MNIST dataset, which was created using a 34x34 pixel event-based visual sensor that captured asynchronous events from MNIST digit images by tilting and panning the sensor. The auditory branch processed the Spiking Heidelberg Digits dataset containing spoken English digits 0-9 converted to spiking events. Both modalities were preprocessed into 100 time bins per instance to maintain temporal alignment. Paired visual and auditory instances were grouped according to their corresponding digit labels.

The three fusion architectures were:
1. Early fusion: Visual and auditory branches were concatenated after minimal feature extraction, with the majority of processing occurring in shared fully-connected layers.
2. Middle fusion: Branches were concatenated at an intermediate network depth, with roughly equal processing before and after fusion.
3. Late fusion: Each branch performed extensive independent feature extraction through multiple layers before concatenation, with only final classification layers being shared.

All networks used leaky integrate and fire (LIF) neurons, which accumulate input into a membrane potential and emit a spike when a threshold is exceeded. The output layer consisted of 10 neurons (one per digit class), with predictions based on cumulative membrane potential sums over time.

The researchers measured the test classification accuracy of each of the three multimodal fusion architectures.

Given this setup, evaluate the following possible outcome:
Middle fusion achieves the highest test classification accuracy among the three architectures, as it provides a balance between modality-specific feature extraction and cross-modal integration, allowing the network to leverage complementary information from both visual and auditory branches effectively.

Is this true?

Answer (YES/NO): NO